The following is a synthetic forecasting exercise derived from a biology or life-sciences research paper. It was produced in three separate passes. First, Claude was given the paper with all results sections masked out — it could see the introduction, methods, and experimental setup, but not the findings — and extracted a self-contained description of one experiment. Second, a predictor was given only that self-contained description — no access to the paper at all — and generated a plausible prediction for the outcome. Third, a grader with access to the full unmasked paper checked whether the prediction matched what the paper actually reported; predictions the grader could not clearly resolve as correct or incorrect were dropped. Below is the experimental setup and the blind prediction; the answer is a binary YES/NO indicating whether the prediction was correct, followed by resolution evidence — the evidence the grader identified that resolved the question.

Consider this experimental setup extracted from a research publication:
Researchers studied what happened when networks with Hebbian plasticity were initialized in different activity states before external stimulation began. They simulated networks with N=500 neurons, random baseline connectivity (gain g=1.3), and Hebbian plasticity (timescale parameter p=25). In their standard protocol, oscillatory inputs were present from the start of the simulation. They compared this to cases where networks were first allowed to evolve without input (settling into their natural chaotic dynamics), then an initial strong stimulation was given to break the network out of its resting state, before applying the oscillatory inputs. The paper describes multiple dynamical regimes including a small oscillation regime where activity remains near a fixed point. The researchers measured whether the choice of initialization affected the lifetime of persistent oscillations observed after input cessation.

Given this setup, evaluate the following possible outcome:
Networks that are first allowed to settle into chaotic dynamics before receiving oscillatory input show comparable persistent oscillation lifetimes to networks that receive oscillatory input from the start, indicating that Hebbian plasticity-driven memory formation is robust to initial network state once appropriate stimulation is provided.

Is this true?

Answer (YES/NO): YES